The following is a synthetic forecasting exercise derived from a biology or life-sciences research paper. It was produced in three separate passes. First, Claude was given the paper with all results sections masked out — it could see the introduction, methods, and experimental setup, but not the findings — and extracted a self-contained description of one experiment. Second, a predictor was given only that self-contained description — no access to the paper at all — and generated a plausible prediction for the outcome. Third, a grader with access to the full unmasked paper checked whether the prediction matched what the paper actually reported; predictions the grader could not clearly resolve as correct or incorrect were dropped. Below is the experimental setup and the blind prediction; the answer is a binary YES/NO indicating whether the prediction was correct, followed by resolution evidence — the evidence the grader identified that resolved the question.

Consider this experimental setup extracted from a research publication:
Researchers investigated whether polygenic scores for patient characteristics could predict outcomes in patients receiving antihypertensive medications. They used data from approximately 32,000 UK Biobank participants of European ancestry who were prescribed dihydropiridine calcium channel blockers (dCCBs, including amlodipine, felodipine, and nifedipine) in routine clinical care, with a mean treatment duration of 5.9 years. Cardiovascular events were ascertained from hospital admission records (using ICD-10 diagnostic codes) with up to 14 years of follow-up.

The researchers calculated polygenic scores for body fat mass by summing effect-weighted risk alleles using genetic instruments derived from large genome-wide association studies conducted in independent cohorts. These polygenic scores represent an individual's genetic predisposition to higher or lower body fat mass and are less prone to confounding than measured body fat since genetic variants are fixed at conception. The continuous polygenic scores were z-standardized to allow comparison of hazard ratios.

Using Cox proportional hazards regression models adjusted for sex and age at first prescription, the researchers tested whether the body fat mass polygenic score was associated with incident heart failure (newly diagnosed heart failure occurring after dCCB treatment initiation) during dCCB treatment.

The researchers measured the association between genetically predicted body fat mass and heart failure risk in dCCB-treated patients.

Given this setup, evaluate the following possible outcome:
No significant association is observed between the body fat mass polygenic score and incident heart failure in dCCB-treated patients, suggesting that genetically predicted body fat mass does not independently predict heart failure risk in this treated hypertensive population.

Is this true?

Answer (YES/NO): NO